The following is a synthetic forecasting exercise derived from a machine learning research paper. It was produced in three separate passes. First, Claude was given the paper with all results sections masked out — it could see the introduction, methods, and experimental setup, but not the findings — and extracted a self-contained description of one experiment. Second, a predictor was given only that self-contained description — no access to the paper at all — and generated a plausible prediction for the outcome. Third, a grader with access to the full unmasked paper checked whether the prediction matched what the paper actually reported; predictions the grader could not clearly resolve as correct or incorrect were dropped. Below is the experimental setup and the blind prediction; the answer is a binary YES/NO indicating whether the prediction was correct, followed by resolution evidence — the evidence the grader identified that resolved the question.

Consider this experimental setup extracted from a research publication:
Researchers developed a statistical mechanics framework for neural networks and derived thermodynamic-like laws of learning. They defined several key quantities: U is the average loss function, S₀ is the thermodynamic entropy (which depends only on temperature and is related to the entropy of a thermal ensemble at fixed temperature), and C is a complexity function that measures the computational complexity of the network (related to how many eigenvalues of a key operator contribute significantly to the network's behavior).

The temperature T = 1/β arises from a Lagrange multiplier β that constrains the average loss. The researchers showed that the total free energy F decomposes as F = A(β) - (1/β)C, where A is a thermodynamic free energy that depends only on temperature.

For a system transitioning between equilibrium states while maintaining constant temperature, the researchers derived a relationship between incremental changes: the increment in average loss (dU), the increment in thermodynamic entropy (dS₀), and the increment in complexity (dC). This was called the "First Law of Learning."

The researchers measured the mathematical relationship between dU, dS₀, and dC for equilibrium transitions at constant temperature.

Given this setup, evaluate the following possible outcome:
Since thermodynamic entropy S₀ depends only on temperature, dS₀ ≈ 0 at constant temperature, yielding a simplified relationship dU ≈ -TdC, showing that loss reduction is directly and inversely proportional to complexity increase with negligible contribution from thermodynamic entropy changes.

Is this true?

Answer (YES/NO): NO